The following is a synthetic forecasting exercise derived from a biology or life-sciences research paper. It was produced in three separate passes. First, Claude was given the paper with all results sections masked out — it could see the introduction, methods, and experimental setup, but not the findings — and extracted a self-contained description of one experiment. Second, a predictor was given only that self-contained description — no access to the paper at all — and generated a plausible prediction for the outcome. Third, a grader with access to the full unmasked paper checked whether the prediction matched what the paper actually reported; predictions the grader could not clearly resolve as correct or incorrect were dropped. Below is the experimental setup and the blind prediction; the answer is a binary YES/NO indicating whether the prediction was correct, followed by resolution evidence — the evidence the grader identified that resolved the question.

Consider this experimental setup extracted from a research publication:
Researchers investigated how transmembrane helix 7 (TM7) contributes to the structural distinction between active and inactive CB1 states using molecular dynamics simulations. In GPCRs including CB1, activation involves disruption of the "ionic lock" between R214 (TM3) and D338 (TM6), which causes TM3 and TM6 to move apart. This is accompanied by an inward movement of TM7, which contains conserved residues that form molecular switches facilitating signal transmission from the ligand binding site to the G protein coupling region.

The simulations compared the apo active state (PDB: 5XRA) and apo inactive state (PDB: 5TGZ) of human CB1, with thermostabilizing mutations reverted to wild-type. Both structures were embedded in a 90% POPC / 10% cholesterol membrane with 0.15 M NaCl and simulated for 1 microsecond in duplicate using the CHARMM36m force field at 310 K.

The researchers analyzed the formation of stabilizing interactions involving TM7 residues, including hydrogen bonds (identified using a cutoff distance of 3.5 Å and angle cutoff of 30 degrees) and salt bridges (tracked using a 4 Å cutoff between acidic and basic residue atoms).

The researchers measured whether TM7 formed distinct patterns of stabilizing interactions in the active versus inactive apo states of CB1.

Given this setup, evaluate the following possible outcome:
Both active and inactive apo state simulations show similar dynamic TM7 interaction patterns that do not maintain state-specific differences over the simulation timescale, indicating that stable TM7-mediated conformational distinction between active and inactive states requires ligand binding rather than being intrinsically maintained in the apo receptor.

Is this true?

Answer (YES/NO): NO